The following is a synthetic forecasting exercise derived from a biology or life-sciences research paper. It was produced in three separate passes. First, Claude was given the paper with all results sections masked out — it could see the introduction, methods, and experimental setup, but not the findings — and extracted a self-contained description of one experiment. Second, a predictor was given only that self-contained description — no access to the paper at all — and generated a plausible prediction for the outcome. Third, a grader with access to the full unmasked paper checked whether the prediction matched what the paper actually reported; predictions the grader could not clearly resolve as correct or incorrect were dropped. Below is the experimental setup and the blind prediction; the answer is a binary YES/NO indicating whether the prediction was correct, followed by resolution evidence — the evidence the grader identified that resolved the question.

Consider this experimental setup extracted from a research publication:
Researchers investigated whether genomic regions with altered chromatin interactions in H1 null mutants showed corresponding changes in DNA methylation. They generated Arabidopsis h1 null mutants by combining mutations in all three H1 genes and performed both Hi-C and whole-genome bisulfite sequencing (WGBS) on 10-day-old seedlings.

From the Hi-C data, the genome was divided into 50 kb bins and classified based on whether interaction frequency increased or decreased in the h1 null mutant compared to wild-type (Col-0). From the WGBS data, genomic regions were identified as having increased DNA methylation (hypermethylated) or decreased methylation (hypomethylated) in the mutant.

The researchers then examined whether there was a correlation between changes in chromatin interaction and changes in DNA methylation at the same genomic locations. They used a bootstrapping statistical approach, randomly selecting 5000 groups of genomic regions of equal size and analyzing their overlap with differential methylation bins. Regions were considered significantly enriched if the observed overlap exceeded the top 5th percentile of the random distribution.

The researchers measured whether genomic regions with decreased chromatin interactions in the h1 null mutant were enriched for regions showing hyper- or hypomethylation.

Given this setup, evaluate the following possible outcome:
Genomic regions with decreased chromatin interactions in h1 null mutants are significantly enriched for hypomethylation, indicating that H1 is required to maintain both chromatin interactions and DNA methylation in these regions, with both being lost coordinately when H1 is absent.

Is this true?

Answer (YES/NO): NO